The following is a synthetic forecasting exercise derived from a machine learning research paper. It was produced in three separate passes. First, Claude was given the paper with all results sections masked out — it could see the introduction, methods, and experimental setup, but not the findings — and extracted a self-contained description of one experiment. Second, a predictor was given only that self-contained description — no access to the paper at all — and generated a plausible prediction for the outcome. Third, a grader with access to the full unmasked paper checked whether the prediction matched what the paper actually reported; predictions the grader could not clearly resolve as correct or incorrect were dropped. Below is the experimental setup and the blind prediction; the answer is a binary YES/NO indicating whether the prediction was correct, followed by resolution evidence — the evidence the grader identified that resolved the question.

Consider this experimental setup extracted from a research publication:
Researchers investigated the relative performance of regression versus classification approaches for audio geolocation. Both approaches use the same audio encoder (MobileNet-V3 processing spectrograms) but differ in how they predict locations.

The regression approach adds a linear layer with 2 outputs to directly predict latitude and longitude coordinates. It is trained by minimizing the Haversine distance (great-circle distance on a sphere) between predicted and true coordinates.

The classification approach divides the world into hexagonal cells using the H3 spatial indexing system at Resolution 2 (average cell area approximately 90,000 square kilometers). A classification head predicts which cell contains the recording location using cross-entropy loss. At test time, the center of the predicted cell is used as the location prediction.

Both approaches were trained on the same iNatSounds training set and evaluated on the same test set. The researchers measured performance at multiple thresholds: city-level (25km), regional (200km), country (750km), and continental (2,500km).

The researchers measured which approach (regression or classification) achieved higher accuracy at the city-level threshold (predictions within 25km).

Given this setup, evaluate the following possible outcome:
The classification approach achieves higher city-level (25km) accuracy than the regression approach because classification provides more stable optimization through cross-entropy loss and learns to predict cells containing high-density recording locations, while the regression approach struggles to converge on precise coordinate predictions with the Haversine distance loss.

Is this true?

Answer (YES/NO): NO